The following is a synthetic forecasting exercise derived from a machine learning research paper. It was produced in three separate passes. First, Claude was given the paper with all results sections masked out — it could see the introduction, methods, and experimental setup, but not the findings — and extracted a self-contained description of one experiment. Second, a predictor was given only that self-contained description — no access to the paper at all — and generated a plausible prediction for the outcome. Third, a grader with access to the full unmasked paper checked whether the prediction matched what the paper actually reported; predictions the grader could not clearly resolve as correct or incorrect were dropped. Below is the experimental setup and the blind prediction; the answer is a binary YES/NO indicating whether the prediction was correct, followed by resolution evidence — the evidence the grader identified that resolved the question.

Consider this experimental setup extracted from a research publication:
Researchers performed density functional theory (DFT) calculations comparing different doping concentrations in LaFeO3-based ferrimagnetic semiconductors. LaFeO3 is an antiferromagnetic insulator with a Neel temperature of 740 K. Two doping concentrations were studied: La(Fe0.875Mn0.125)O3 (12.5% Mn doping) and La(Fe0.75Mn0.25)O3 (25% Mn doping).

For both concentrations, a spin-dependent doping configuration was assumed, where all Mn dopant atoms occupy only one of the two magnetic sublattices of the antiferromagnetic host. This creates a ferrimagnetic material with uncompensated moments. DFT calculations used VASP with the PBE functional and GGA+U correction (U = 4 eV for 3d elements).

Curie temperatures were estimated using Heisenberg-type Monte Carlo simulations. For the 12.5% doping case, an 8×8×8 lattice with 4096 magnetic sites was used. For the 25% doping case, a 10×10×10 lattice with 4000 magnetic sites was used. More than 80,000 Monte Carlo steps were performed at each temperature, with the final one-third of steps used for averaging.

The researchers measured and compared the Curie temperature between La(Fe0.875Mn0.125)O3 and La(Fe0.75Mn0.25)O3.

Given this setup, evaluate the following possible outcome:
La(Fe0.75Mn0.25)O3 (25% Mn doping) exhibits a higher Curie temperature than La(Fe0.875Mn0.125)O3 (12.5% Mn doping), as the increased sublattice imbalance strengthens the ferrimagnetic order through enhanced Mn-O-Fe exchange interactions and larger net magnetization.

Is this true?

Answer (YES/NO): YES